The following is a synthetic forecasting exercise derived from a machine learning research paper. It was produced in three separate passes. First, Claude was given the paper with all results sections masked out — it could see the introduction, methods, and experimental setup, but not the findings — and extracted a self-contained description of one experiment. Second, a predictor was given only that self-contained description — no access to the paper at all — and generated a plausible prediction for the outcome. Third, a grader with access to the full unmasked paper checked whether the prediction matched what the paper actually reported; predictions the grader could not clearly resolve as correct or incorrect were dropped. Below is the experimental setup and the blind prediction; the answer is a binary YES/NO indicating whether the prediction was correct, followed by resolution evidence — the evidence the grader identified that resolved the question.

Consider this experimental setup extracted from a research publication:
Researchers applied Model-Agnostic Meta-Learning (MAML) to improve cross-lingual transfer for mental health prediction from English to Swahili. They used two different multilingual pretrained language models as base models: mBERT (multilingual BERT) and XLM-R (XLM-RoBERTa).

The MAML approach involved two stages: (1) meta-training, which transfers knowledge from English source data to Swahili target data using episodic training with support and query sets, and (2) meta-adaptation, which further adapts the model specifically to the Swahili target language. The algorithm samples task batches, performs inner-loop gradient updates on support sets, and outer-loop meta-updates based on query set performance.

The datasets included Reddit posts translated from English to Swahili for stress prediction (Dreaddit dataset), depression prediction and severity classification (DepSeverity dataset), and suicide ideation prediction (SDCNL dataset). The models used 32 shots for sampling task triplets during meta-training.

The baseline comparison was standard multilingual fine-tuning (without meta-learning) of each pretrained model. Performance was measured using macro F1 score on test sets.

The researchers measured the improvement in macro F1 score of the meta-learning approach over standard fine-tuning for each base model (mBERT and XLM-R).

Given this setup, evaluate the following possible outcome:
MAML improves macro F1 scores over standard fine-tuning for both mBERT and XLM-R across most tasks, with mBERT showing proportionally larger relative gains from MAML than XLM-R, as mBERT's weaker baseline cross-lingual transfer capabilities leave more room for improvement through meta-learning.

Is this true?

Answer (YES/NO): NO